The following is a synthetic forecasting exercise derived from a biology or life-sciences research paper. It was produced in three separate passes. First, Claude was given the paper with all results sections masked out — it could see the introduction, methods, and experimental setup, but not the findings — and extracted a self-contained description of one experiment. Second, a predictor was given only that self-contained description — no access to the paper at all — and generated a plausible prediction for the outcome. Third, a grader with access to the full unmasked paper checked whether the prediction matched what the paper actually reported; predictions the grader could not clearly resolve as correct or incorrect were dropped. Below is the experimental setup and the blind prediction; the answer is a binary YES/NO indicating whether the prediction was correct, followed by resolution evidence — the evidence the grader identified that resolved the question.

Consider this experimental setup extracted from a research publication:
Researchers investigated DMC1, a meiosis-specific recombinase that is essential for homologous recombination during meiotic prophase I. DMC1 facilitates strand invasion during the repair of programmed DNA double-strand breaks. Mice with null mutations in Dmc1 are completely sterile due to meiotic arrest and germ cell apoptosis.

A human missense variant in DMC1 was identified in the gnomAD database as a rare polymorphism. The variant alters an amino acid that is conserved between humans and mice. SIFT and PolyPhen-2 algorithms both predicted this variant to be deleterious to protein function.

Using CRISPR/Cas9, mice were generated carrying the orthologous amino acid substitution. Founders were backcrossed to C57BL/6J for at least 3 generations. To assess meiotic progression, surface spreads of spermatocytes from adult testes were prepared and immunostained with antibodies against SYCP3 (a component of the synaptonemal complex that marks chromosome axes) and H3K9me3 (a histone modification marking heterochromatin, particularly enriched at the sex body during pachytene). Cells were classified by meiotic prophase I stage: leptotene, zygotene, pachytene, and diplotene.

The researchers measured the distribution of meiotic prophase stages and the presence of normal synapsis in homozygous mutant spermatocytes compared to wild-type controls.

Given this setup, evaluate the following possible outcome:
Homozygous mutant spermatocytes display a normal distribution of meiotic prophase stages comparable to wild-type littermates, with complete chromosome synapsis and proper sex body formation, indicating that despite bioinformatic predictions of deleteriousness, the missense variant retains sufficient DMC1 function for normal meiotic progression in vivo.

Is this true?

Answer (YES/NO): YES